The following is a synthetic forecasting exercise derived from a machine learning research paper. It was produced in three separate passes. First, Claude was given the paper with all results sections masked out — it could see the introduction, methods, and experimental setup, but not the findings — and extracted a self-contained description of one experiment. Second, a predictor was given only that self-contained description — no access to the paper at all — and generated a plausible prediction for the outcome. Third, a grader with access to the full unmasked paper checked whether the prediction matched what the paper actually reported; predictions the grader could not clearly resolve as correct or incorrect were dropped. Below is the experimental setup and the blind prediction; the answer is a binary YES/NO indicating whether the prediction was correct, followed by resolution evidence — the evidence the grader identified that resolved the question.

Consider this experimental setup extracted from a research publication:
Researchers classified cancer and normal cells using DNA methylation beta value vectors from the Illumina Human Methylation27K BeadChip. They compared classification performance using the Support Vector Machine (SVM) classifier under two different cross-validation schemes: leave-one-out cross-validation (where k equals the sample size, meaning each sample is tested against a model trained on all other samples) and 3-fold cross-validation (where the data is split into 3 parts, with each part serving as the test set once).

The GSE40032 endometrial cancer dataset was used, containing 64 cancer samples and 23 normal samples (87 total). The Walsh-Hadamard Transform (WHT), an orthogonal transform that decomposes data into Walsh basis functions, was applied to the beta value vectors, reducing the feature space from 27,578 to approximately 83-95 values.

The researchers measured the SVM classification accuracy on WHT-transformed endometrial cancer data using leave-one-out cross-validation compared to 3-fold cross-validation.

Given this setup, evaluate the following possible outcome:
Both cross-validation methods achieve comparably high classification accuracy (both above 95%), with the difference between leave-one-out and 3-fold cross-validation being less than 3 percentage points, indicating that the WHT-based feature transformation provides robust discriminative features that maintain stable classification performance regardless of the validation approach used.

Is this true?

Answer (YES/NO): NO